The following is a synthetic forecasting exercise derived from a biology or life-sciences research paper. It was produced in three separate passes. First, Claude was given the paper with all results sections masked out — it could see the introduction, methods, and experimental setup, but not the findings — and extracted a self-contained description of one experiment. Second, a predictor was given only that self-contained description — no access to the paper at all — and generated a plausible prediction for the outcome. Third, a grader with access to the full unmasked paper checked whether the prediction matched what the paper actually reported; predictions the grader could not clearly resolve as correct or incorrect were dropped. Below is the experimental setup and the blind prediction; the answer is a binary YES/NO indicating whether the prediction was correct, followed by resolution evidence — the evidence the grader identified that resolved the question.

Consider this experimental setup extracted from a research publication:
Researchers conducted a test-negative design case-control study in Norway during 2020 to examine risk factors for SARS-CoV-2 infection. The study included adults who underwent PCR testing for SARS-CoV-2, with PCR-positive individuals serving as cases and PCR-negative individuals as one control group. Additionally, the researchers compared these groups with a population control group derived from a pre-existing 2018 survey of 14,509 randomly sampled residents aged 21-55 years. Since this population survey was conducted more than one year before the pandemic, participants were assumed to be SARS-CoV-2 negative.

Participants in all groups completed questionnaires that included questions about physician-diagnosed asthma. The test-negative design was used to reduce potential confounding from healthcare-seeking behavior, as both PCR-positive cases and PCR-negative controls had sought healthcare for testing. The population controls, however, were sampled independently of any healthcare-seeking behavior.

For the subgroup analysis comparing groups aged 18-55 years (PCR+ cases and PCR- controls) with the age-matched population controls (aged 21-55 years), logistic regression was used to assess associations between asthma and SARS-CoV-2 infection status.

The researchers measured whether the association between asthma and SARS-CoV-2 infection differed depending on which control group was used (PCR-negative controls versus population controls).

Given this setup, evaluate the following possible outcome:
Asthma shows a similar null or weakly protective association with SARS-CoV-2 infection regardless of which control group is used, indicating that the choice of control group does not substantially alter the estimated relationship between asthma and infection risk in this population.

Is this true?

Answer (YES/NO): NO